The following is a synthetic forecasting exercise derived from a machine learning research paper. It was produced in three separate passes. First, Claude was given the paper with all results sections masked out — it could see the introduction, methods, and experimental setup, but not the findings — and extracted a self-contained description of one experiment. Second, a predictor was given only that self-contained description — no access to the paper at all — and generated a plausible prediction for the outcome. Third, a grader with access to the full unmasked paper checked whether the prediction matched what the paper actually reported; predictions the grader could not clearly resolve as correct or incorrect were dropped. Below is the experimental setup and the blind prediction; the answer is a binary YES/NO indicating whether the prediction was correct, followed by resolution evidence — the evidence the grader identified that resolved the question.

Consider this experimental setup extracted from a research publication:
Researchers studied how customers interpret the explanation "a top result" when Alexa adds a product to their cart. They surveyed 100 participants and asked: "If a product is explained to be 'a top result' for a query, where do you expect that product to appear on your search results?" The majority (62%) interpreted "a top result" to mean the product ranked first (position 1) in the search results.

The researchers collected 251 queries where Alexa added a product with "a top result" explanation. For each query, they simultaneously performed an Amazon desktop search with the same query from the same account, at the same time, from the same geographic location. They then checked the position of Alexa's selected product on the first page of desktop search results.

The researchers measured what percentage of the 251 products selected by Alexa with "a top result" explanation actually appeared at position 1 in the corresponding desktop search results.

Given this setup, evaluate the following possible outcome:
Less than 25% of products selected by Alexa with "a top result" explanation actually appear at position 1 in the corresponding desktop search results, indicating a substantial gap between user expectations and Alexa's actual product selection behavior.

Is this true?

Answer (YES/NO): YES